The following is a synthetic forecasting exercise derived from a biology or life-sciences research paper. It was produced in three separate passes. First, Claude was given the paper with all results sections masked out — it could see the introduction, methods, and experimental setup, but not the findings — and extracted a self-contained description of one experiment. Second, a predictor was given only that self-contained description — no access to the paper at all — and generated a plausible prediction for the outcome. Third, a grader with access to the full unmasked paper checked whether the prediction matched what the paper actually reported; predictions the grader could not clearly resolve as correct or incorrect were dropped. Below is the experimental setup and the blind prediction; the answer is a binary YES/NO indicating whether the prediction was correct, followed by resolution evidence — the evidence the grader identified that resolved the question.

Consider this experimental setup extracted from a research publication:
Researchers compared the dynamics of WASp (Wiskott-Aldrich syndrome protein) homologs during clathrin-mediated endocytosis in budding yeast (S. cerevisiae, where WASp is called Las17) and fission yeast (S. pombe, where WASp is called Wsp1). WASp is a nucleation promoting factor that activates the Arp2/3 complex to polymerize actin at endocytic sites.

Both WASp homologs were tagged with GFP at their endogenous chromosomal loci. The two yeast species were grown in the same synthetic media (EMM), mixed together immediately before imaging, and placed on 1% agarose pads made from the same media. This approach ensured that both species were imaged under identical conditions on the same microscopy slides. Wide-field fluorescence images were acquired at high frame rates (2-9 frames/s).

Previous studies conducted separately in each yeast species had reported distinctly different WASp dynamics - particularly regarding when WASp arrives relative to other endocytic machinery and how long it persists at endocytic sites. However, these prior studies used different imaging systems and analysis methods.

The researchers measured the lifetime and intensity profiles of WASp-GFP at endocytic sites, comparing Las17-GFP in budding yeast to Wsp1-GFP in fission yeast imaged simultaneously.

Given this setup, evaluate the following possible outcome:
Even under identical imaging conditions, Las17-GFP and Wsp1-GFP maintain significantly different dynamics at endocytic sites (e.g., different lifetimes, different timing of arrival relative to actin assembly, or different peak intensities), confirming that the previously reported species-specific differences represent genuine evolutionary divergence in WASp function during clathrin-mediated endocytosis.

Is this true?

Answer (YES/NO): YES